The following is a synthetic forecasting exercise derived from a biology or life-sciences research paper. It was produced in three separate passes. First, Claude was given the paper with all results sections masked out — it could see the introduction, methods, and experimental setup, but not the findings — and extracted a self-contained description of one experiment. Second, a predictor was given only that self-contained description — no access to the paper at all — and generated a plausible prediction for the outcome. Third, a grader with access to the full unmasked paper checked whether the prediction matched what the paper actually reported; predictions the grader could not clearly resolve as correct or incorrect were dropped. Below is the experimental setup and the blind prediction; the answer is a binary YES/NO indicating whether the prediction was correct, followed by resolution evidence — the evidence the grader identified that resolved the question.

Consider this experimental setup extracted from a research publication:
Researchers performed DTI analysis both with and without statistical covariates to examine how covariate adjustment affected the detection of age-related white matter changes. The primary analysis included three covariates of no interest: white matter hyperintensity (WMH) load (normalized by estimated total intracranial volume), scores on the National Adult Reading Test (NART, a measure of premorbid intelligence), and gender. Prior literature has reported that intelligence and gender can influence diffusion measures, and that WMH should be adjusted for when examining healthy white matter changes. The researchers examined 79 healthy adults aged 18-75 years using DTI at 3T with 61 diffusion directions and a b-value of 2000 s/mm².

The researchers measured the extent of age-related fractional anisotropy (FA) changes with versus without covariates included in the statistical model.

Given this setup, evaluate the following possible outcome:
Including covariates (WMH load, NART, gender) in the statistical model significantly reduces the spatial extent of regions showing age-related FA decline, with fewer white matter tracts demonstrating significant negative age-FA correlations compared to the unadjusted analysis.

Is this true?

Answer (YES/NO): NO